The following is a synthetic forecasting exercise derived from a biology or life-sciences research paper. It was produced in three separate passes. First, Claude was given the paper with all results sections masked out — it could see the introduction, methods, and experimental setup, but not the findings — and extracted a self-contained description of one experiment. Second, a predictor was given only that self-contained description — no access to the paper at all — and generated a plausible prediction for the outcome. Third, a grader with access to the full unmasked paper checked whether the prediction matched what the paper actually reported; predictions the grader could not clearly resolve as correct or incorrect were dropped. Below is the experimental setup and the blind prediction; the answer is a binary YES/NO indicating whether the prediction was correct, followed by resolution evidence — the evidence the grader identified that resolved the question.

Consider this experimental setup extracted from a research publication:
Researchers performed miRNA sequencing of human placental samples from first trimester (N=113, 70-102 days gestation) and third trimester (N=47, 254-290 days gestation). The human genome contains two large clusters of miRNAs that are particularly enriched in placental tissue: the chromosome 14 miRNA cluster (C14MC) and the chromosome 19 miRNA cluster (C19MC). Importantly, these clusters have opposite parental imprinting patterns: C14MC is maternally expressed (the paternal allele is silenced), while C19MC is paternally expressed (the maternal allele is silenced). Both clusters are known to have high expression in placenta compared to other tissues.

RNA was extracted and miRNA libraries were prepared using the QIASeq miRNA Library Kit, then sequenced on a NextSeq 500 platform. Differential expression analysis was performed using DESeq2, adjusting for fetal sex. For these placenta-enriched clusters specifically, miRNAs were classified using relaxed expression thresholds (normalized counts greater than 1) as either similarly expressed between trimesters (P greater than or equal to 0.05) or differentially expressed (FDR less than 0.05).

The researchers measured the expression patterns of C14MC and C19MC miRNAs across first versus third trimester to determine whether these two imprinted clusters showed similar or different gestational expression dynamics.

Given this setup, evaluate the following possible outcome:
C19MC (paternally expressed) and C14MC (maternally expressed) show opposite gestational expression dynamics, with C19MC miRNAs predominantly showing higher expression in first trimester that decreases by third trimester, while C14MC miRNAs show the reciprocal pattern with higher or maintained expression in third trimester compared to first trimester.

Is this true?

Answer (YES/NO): NO